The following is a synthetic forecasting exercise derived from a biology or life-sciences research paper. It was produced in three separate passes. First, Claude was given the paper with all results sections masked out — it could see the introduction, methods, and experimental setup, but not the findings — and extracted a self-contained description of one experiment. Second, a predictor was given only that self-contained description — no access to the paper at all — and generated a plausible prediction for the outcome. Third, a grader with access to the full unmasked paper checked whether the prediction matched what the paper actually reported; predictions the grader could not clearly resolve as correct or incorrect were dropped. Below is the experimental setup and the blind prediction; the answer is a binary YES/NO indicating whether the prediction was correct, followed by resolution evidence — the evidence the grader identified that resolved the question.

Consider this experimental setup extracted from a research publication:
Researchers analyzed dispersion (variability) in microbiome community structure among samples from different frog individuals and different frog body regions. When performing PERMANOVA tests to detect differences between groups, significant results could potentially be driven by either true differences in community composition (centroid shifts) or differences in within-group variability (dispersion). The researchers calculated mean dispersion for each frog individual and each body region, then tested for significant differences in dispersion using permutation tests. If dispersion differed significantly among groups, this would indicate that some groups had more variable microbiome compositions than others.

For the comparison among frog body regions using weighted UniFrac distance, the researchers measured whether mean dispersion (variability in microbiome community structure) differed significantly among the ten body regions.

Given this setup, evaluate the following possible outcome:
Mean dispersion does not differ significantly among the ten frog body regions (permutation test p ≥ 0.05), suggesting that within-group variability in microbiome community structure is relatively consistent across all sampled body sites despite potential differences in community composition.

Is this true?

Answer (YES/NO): YES